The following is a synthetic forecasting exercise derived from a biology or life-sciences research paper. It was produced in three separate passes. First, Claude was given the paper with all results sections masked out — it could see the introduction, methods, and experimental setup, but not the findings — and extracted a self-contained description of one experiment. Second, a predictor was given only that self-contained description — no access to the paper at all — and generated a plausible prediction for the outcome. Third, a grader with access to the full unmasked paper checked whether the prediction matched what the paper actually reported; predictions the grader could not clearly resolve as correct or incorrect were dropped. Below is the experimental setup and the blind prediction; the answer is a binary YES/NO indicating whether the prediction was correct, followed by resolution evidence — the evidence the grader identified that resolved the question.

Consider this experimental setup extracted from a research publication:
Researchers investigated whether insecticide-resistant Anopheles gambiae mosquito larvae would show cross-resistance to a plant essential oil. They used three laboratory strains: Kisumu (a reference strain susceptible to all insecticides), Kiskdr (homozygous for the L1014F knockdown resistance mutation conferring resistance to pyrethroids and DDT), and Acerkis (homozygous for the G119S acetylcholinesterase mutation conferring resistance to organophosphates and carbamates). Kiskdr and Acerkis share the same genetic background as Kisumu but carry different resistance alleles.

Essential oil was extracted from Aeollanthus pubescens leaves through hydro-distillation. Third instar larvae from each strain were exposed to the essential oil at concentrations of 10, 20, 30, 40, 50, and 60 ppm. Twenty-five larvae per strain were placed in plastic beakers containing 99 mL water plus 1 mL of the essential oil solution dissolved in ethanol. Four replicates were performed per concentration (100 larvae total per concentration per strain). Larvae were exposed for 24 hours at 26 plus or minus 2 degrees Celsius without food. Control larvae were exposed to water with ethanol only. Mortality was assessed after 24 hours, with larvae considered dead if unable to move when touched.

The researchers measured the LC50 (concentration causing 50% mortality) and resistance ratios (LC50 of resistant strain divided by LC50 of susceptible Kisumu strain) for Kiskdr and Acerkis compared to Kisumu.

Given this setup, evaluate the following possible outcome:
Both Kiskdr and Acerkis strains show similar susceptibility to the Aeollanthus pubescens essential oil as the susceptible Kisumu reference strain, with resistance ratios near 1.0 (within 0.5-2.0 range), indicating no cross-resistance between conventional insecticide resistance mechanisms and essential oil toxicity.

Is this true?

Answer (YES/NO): NO